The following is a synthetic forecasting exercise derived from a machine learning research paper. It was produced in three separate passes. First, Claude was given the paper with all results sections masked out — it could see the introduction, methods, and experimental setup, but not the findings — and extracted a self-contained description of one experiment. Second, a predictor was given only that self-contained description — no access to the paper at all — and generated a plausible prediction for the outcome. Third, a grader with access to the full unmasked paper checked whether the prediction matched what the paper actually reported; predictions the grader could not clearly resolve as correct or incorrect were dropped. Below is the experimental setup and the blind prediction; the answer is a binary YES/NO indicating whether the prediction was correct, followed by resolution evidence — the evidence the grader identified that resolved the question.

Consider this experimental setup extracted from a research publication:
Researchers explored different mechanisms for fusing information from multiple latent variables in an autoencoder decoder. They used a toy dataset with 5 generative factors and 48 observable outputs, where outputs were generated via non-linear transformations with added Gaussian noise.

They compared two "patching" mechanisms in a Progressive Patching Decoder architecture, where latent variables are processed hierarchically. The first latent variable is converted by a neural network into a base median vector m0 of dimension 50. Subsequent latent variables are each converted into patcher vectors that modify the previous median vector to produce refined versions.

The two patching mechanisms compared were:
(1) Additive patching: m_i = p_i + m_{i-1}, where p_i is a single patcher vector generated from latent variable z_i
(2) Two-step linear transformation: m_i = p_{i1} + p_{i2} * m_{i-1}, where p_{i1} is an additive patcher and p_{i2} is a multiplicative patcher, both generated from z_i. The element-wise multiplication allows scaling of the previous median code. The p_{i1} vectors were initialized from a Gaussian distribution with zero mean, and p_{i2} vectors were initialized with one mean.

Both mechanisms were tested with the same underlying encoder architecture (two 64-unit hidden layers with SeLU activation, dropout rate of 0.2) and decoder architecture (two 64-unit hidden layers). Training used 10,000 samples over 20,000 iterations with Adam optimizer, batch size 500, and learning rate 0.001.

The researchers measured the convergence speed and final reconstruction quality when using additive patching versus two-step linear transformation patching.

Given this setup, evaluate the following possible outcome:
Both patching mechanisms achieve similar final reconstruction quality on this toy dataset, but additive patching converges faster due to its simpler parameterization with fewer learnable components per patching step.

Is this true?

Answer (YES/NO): NO